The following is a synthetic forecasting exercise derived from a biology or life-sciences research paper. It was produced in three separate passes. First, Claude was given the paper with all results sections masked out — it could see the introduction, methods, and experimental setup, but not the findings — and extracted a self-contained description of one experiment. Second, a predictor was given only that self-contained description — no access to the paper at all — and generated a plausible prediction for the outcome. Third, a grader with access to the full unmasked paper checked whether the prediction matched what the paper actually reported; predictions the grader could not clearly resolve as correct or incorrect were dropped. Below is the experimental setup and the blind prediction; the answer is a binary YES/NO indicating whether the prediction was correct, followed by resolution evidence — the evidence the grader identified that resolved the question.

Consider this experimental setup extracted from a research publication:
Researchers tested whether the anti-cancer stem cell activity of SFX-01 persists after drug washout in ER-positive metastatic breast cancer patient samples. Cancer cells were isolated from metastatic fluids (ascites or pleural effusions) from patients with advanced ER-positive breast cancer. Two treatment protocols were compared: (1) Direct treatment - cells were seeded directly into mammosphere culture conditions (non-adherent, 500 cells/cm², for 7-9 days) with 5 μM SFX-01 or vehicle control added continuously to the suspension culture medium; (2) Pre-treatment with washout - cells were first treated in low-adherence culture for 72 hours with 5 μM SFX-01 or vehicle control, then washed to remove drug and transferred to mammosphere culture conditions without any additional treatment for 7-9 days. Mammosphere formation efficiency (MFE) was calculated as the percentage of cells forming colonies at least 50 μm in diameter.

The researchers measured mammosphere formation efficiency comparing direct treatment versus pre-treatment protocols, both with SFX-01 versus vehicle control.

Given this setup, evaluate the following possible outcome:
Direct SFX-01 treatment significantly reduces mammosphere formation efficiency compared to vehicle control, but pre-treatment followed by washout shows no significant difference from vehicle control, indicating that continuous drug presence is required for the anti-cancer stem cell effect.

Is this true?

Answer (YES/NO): NO